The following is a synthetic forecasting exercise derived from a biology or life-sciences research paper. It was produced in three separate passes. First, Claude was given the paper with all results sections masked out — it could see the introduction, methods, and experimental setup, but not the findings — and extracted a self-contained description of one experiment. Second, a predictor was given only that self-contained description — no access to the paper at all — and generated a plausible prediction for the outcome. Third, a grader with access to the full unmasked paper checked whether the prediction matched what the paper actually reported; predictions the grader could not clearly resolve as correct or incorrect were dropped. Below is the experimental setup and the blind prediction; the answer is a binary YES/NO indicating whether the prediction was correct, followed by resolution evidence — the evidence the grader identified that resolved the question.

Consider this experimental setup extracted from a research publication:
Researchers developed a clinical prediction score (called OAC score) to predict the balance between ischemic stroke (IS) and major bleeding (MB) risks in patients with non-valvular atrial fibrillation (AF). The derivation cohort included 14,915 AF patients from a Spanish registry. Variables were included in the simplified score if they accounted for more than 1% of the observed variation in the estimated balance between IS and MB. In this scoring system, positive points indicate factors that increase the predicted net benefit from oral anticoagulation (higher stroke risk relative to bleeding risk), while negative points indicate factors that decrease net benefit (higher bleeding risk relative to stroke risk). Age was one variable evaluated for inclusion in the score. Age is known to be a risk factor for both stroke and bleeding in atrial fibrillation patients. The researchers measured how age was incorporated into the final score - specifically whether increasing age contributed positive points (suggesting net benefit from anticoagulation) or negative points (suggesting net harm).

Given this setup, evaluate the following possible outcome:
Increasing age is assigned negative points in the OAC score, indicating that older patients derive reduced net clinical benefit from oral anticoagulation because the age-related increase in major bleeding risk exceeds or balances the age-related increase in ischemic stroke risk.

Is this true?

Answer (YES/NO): NO